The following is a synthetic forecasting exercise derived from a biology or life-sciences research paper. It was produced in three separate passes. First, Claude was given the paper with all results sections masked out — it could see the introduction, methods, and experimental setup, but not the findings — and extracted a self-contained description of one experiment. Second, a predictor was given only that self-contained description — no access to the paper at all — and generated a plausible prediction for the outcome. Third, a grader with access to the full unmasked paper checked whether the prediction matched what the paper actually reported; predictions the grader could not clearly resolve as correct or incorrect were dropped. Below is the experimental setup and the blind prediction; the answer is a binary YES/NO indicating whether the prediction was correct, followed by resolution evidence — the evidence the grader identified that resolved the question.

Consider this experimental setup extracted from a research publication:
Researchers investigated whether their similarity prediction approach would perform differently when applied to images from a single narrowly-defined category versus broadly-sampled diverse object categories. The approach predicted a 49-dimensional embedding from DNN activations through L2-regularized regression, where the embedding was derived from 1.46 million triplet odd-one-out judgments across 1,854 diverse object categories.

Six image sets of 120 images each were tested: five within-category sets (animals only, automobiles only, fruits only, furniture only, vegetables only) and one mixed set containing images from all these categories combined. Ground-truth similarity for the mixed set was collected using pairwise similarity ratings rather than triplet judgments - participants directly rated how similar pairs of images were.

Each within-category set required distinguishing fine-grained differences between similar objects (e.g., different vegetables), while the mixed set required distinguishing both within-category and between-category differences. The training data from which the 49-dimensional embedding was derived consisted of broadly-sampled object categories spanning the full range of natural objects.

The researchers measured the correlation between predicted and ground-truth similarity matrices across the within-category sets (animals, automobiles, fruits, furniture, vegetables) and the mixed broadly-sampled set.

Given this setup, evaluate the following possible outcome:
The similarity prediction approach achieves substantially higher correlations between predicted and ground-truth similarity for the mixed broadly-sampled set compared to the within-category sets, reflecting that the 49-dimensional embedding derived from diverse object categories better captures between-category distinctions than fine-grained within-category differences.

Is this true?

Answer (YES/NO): YES